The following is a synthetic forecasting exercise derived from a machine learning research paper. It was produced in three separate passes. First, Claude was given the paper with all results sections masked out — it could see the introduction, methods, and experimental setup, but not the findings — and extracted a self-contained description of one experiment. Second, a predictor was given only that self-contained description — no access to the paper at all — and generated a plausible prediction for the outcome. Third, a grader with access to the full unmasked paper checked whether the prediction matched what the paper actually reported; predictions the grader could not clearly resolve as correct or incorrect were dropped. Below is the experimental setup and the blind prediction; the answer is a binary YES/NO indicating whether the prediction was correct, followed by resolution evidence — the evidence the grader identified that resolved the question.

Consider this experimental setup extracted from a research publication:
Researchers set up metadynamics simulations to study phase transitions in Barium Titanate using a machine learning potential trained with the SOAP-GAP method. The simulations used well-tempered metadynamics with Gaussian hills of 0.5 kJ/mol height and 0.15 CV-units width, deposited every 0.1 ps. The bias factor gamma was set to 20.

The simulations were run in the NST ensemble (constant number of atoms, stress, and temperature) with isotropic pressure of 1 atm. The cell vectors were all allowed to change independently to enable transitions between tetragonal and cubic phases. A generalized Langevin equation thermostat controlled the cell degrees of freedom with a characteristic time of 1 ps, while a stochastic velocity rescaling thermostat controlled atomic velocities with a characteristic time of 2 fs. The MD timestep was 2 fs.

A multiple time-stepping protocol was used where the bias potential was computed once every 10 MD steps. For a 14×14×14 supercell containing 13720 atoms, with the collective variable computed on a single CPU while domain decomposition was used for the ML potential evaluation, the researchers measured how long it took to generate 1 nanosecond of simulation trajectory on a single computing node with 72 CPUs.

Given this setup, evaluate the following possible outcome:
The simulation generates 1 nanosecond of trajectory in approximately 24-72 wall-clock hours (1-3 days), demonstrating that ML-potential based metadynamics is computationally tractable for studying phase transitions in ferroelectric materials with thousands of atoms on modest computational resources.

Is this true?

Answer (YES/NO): NO